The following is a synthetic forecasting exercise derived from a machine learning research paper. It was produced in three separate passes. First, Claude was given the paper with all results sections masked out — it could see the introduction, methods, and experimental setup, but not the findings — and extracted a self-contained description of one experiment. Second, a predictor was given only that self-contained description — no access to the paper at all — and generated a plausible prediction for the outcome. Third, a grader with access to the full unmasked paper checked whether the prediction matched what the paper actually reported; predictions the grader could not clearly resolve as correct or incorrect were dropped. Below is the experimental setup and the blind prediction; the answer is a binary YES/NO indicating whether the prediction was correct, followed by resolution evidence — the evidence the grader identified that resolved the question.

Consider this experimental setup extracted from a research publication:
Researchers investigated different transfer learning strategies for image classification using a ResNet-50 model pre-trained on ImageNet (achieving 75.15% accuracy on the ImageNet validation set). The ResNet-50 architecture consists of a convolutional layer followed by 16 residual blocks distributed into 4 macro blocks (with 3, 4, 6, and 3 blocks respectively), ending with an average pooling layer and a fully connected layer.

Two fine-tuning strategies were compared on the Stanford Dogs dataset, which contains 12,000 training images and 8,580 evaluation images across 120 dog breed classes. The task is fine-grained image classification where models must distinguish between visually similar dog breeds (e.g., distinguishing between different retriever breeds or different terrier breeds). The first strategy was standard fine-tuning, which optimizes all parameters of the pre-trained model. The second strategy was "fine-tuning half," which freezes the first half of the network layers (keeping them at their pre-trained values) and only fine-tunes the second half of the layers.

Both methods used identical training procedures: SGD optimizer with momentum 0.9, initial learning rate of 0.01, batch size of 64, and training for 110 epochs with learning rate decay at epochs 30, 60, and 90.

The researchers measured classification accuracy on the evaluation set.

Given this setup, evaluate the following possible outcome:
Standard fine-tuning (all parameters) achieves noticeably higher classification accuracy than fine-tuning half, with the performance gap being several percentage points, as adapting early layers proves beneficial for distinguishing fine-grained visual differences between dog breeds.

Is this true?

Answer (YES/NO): NO